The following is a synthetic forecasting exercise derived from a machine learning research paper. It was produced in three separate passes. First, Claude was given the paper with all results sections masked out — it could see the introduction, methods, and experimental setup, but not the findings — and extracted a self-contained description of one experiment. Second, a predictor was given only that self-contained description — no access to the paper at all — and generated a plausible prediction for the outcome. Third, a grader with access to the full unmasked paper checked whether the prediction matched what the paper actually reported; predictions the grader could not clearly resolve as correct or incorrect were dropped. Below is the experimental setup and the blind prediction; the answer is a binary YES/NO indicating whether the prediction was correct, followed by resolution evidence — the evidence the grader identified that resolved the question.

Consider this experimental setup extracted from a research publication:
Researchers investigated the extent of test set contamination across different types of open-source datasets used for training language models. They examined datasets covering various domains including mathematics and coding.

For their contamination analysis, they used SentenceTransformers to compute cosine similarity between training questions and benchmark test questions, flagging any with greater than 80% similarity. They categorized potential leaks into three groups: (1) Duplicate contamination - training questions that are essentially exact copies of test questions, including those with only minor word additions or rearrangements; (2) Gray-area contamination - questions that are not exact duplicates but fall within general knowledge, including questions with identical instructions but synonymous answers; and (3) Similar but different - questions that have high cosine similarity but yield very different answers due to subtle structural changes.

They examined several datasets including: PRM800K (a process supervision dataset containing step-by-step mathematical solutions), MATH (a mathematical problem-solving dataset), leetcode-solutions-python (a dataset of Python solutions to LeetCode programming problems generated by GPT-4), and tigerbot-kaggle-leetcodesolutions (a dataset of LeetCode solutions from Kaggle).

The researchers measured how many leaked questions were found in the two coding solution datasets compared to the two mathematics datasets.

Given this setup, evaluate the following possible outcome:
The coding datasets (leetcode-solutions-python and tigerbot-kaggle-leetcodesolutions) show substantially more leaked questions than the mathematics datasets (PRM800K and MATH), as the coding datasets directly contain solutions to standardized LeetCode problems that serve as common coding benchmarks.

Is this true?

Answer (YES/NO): NO